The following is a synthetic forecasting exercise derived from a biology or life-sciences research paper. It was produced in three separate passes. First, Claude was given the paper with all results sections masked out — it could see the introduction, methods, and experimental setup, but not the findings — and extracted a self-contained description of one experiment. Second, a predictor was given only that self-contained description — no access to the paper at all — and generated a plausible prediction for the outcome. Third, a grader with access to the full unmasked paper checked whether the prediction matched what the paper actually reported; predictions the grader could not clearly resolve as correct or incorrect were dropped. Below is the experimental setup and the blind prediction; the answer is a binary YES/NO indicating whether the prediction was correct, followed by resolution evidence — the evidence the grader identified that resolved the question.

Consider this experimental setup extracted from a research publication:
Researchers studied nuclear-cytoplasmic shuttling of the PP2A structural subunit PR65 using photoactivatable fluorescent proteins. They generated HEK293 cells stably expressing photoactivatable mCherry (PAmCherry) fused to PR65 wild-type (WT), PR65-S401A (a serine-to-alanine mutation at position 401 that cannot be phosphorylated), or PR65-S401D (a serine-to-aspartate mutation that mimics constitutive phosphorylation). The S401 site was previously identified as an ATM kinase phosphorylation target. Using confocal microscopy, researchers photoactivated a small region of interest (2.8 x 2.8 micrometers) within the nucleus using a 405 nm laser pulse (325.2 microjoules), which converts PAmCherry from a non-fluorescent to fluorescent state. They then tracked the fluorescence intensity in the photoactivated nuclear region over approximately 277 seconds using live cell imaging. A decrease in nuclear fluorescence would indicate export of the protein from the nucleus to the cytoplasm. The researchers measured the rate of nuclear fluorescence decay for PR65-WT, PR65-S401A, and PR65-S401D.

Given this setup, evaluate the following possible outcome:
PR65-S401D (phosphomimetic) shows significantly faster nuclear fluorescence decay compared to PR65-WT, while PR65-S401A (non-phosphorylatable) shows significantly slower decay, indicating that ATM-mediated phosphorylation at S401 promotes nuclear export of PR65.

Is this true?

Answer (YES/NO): NO